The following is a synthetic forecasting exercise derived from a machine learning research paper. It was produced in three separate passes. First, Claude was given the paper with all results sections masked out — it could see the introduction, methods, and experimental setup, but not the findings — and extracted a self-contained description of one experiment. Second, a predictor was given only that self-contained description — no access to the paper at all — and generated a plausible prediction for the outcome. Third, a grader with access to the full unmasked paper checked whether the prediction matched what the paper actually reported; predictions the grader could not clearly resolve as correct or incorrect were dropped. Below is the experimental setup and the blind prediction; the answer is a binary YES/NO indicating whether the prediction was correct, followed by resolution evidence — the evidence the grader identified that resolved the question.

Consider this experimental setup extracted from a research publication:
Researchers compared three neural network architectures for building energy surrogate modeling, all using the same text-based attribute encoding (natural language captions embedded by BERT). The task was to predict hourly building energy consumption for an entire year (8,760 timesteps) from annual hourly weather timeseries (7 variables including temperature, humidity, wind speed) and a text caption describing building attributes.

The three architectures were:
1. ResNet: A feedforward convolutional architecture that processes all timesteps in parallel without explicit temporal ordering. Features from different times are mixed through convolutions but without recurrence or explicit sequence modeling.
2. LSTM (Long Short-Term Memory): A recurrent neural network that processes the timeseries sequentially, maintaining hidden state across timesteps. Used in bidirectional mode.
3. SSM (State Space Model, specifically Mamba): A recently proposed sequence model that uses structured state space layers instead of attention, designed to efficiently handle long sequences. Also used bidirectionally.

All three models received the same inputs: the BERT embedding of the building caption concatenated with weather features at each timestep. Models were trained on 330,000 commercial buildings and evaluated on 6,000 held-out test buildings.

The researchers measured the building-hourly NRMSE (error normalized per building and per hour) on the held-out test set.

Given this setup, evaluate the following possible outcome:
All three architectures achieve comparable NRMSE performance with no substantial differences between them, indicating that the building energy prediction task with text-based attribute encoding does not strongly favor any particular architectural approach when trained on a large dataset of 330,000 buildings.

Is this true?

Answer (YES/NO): NO